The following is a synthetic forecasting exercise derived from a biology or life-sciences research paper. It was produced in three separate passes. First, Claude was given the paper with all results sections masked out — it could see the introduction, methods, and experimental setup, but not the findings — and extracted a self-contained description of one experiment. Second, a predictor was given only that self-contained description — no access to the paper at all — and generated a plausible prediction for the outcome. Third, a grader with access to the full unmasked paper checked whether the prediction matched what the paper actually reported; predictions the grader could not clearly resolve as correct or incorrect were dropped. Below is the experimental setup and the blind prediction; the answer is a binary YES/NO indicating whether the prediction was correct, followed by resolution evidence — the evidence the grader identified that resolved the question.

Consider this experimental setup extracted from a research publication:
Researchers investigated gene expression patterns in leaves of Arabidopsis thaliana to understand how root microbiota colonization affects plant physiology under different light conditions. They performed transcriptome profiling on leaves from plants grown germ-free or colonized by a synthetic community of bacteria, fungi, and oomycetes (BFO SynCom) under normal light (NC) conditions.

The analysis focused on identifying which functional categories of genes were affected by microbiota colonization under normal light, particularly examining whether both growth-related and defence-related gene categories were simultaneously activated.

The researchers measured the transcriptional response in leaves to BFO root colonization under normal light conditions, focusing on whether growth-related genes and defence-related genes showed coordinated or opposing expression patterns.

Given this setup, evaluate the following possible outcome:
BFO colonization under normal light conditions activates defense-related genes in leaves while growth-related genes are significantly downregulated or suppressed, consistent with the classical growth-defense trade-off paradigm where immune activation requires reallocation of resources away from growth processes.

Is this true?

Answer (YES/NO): NO